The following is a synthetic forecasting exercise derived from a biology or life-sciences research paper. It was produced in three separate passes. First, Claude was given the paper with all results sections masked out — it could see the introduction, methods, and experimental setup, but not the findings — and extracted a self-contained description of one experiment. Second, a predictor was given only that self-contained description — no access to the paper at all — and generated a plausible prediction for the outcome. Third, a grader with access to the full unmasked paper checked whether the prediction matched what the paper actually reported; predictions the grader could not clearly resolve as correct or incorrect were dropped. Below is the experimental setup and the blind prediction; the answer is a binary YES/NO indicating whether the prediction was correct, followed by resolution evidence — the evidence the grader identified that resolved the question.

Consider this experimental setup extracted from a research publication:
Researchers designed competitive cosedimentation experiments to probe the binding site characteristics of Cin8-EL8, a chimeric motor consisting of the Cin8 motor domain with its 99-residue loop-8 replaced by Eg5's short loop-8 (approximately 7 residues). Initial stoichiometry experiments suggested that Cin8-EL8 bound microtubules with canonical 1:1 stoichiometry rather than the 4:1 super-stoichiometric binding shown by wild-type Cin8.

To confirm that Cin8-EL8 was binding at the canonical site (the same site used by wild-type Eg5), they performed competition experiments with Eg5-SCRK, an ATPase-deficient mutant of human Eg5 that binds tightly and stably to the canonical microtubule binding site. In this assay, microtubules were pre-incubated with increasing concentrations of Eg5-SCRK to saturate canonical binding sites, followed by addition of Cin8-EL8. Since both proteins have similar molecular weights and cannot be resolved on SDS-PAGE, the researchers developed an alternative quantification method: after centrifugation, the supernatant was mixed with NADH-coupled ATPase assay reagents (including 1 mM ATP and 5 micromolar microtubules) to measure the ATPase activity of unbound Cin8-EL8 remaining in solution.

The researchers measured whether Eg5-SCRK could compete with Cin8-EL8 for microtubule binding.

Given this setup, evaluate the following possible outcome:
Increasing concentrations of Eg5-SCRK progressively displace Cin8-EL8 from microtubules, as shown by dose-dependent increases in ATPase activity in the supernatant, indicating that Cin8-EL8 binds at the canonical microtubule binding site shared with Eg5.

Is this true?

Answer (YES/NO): YES